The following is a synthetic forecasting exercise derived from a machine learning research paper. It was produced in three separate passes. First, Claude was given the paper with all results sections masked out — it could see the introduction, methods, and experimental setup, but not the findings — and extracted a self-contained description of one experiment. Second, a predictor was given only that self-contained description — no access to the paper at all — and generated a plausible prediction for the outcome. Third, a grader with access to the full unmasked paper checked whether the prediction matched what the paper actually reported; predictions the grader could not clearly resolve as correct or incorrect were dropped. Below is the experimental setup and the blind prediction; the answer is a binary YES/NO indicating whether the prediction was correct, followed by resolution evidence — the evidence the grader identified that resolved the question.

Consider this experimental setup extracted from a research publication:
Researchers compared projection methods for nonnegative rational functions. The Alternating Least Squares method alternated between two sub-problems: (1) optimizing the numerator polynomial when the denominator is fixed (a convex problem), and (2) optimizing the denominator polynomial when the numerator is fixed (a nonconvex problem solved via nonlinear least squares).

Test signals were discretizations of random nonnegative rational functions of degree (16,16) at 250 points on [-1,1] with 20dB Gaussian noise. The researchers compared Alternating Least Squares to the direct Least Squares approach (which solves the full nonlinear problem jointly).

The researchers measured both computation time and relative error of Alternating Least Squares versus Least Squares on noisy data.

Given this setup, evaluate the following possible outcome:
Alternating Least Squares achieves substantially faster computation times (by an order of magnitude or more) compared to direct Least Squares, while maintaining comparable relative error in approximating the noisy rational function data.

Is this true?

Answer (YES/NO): NO